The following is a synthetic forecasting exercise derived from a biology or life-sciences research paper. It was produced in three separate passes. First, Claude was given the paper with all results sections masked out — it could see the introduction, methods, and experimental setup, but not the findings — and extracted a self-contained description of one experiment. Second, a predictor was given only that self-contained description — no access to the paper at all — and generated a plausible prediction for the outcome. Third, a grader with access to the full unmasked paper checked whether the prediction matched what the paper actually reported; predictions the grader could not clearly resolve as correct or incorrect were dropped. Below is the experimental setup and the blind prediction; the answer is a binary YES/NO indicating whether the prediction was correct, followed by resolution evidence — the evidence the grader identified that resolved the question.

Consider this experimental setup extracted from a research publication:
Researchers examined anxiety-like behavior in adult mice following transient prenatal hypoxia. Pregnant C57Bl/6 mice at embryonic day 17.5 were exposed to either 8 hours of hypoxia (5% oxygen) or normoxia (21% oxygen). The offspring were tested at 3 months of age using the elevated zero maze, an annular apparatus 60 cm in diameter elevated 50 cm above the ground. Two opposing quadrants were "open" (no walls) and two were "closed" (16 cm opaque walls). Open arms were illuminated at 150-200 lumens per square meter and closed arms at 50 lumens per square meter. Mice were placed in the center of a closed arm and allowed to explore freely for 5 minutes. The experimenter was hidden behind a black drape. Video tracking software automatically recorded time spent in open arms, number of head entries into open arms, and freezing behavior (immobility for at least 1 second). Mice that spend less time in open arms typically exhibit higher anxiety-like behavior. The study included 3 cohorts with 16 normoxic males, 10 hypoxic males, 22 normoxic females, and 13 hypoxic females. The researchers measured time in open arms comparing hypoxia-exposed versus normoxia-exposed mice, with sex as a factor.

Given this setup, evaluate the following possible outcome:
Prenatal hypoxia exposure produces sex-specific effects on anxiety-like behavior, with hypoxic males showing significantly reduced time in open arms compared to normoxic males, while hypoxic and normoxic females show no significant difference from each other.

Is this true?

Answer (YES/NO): YES